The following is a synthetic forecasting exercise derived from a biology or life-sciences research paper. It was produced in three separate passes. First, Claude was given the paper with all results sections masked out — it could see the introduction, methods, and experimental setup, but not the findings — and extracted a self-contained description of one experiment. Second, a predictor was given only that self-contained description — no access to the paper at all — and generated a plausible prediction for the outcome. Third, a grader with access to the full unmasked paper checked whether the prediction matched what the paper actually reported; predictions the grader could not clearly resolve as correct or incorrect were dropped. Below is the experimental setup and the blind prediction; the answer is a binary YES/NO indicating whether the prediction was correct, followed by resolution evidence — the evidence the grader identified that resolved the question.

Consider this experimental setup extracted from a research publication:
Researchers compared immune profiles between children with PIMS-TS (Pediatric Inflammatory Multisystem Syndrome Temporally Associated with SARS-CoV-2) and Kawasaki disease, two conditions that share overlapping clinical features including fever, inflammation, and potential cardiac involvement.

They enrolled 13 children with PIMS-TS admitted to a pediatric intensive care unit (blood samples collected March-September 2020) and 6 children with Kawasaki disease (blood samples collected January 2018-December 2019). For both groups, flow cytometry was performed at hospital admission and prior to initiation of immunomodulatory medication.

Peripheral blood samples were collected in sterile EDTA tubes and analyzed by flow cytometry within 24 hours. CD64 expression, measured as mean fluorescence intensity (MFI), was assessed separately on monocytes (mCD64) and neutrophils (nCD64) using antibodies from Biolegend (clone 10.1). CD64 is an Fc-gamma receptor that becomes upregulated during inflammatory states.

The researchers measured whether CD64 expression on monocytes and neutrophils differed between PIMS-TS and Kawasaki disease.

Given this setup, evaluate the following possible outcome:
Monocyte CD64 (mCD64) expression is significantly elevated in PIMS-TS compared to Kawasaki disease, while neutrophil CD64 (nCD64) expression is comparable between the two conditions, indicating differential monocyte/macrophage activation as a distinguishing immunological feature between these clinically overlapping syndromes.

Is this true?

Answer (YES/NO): YES